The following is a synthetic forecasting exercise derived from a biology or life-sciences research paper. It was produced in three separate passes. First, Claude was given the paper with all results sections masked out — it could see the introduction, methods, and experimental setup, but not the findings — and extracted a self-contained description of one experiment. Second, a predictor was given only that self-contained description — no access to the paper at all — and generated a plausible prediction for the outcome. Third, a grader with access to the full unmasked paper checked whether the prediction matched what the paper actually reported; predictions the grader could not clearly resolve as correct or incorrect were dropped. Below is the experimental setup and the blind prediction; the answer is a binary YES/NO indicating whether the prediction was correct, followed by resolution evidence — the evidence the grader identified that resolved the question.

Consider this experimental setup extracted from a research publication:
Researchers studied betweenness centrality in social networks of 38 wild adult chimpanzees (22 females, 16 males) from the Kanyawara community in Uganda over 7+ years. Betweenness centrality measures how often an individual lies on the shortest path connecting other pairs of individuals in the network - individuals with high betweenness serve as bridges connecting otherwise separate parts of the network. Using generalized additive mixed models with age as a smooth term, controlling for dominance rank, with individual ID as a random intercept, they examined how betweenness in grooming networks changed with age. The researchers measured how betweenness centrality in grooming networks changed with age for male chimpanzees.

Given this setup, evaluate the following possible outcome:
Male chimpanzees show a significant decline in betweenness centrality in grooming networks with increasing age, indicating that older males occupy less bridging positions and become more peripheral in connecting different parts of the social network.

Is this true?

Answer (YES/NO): NO